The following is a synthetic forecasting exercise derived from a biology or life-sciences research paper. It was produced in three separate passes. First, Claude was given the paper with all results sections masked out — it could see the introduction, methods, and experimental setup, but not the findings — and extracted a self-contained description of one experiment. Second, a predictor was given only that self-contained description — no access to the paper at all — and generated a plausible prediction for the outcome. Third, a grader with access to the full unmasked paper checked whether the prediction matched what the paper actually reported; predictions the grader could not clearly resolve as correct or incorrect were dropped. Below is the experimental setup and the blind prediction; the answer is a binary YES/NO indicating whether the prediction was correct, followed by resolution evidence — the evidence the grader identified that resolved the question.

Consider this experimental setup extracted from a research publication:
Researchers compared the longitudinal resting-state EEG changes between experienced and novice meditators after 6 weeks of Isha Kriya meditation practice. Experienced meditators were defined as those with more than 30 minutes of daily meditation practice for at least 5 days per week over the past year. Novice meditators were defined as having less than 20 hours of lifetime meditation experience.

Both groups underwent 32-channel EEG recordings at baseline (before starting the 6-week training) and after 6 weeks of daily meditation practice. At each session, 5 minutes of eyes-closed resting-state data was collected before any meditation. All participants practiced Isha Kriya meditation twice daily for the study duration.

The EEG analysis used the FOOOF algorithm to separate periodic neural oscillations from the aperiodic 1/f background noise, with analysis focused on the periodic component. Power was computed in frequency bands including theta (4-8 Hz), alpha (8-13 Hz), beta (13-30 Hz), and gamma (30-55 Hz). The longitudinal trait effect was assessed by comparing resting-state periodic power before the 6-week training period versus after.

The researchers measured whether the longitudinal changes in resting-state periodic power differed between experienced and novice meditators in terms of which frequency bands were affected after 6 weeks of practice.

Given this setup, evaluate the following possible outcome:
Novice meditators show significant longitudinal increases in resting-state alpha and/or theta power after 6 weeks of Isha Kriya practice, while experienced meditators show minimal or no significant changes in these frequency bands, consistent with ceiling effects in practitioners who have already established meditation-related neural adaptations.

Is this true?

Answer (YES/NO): NO